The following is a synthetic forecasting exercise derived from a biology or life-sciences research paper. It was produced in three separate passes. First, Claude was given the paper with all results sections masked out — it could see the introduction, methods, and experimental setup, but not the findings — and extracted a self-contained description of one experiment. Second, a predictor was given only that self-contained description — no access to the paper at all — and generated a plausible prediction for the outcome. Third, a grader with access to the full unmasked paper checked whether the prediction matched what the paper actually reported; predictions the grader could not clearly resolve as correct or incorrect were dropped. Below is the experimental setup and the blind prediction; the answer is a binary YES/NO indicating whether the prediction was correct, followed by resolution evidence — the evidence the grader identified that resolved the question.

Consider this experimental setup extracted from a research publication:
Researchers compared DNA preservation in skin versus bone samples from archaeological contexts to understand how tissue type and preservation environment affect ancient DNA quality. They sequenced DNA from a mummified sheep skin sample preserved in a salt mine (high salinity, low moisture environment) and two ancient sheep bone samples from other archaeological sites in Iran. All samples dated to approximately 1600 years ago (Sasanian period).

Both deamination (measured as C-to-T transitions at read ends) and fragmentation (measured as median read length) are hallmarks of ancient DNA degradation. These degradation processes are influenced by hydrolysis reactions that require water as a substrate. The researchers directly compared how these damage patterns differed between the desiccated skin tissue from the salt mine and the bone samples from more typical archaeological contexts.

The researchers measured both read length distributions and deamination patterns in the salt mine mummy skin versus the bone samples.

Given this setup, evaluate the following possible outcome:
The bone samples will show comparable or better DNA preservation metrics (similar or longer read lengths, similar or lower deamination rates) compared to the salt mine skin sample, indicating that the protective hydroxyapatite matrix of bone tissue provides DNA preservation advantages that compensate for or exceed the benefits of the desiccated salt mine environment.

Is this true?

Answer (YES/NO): NO